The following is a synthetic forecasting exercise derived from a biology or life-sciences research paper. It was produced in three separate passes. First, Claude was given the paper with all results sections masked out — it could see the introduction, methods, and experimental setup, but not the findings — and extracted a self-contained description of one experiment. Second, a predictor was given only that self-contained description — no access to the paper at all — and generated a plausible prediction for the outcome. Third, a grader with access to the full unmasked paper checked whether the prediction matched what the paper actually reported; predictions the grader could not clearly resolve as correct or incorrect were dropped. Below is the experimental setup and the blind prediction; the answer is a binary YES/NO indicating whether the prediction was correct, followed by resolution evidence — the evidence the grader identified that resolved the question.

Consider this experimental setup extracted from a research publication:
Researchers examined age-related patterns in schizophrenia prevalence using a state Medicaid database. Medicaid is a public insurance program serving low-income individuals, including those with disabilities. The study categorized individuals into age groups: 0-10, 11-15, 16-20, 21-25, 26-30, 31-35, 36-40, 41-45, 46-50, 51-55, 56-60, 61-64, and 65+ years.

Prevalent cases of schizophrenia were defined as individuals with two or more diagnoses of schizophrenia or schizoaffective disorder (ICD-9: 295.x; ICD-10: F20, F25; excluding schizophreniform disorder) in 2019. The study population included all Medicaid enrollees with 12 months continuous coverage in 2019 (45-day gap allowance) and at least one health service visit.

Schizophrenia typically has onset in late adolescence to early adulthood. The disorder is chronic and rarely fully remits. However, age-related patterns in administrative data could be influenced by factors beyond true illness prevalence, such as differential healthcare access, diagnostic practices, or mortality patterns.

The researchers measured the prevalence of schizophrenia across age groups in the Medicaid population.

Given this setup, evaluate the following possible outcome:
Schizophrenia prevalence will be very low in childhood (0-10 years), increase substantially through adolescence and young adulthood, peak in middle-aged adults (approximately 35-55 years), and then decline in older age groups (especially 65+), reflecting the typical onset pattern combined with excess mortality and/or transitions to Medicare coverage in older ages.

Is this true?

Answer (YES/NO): NO